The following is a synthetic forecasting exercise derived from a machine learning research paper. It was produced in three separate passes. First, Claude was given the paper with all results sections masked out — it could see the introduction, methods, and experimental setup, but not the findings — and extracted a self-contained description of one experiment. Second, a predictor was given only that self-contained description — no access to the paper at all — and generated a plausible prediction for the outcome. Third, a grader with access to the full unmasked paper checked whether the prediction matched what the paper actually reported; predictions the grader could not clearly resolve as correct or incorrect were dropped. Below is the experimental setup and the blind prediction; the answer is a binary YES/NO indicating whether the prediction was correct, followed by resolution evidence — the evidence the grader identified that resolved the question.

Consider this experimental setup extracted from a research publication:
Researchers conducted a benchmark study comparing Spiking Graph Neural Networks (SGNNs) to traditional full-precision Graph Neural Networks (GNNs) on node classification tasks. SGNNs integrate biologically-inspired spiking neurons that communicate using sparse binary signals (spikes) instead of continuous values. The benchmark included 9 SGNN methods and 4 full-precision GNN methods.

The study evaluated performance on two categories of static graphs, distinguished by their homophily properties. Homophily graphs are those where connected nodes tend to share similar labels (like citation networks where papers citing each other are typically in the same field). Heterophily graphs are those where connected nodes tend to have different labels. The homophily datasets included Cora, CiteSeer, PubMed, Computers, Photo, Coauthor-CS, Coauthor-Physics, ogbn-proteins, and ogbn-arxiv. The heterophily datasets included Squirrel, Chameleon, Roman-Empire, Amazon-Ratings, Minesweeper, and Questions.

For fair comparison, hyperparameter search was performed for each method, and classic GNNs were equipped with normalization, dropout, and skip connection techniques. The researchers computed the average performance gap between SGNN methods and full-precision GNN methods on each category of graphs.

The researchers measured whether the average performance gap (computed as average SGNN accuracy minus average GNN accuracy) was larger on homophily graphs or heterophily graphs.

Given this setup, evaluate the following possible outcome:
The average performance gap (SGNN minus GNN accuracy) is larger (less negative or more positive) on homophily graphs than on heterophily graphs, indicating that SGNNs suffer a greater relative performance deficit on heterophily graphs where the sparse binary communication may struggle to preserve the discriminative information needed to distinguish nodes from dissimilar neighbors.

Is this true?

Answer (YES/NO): YES